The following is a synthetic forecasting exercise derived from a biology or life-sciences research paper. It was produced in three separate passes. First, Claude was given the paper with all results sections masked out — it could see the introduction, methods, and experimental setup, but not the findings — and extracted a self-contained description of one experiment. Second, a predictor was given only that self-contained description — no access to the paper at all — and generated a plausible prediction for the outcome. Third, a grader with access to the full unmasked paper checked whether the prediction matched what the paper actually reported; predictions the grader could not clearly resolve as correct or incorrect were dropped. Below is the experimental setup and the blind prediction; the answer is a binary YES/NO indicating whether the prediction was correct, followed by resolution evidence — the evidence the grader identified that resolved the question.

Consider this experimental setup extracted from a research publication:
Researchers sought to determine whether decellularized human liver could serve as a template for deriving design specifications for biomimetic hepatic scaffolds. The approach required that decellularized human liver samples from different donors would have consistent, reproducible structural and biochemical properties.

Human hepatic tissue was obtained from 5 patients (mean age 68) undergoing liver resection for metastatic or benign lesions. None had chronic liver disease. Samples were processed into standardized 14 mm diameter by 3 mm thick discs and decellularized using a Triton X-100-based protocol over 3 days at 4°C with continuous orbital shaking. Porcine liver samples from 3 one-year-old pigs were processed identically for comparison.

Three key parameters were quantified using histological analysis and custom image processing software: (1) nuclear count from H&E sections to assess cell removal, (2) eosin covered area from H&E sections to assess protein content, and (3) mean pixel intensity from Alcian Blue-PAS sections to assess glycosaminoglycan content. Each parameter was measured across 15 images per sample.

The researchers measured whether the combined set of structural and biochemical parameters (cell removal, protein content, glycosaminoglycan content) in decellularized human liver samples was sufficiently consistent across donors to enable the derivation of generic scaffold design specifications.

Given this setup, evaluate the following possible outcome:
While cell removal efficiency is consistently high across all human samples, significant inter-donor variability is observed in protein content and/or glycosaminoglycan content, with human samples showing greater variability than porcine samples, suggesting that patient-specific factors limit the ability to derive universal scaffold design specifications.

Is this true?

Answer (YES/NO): NO